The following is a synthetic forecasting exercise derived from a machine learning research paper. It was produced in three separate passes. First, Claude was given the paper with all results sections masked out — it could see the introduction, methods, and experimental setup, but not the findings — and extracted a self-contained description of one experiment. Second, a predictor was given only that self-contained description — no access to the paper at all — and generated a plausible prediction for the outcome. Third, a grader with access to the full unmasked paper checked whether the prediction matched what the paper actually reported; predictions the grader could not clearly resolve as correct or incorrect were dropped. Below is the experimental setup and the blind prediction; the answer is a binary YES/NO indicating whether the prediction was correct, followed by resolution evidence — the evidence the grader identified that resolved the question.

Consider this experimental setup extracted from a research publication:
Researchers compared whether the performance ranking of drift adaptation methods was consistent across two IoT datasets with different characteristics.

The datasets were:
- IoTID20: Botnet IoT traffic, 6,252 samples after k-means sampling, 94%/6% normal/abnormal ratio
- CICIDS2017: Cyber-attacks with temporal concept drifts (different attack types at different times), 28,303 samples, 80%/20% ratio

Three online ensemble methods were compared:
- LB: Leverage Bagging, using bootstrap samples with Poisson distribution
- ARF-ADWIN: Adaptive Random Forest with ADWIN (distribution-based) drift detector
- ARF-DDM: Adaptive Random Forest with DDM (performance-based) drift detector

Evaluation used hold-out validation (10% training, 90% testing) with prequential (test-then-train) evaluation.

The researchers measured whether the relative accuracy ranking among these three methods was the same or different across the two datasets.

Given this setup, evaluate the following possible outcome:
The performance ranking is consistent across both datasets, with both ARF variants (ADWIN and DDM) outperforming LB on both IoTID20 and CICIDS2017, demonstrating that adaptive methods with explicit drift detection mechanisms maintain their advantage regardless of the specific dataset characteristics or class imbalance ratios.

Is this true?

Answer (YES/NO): YES